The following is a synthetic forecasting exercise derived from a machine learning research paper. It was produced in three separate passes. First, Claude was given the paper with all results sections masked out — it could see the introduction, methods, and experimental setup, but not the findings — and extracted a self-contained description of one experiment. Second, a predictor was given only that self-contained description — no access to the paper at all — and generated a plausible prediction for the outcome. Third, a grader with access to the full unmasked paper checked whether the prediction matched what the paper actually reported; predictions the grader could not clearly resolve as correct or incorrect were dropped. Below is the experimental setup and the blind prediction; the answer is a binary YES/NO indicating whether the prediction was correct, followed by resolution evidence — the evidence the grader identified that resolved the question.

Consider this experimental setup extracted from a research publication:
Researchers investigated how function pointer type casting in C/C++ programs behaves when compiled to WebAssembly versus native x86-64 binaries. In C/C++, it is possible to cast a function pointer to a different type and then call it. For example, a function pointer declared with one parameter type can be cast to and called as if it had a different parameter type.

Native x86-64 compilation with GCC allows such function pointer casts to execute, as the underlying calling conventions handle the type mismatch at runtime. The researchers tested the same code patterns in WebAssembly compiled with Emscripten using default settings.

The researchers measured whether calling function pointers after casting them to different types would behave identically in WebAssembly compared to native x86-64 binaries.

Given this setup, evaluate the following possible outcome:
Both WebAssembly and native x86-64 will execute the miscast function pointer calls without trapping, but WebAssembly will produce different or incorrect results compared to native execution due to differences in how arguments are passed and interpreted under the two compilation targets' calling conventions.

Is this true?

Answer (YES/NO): NO